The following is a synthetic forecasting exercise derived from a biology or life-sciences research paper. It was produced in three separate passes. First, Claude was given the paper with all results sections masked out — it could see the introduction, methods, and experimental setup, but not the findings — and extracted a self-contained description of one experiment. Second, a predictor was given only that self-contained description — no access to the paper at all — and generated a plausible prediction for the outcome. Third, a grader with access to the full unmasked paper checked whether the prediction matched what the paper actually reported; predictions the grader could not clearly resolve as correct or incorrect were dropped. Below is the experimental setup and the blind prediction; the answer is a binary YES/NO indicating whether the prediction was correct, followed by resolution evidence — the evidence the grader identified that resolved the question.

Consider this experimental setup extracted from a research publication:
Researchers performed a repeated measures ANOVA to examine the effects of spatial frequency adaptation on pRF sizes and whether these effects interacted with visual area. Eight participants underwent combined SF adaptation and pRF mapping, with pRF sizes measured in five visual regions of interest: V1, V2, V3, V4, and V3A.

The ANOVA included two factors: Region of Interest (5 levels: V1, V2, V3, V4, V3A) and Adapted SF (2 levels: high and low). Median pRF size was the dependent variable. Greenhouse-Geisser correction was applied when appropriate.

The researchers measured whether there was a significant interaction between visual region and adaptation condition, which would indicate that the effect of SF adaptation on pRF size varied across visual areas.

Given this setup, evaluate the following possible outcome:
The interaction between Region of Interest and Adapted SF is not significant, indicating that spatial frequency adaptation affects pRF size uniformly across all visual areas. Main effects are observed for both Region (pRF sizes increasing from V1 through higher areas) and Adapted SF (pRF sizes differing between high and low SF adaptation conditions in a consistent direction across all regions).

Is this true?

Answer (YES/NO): YES